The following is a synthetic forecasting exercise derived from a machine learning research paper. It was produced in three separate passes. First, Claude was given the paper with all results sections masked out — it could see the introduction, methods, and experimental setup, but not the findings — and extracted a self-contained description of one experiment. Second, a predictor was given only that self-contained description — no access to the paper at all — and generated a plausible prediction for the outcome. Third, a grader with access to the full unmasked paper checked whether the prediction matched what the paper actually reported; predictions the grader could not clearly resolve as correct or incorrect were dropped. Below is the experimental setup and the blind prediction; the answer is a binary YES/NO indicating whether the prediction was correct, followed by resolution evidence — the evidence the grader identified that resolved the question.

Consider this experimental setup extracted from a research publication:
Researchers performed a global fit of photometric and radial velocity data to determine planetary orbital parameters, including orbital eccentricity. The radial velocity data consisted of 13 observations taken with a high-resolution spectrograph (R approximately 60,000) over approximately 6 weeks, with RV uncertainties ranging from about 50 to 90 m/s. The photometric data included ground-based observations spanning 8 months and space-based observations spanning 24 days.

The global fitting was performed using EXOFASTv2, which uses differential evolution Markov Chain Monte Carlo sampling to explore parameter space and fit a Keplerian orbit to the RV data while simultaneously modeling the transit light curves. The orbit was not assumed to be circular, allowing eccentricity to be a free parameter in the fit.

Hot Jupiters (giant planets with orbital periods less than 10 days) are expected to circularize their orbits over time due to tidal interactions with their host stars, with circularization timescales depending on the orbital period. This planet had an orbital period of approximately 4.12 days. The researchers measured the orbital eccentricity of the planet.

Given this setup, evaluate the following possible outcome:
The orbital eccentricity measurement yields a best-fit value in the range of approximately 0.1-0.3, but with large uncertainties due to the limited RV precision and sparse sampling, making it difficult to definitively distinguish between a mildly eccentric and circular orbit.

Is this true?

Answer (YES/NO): NO